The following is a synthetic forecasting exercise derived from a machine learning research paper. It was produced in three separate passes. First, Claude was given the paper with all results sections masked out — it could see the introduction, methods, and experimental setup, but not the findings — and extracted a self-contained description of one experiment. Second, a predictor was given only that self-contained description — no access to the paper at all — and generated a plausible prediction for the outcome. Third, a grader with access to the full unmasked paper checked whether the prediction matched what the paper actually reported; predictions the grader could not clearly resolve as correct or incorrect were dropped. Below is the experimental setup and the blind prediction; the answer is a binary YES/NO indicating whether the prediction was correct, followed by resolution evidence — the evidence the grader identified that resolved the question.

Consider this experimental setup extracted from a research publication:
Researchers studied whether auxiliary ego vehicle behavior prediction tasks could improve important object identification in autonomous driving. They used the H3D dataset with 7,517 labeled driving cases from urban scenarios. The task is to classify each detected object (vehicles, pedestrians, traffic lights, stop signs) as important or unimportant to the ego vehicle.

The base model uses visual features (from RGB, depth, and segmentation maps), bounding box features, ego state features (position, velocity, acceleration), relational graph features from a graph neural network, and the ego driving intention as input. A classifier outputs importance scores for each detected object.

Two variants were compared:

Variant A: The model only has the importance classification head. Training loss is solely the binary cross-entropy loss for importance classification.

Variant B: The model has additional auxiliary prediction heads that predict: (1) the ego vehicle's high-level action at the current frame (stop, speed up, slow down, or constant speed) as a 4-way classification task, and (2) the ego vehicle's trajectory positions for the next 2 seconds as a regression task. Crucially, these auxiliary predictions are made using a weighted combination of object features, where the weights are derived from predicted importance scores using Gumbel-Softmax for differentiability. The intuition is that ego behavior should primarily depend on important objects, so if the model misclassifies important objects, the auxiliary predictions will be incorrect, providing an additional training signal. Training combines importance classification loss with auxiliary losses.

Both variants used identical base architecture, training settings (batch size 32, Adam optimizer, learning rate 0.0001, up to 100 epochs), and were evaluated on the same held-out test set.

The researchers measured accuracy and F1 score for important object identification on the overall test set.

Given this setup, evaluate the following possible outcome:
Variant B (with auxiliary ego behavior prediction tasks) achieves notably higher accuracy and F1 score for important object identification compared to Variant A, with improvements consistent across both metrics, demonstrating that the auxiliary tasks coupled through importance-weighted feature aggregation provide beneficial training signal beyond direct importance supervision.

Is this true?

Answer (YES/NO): NO